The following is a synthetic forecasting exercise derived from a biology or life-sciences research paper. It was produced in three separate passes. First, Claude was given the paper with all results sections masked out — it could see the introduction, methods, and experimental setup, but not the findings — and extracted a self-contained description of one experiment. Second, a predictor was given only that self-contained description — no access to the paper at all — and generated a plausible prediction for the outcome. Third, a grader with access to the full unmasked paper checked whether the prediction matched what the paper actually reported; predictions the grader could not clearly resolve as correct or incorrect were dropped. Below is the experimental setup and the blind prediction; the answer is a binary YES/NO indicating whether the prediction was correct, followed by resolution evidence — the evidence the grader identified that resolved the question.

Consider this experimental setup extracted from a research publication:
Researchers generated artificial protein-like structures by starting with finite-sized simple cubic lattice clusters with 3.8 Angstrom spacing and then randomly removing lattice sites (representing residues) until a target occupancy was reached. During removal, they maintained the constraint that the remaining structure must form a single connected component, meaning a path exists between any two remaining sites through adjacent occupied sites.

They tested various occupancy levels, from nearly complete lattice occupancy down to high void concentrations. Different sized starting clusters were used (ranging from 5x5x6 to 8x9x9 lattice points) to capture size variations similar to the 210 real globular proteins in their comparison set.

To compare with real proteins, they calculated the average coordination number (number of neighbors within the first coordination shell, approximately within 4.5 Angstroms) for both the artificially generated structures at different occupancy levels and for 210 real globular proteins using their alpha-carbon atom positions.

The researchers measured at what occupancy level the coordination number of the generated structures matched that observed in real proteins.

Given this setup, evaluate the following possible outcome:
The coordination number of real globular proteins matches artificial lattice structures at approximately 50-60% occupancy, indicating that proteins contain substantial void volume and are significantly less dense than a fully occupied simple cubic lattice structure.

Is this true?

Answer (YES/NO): NO